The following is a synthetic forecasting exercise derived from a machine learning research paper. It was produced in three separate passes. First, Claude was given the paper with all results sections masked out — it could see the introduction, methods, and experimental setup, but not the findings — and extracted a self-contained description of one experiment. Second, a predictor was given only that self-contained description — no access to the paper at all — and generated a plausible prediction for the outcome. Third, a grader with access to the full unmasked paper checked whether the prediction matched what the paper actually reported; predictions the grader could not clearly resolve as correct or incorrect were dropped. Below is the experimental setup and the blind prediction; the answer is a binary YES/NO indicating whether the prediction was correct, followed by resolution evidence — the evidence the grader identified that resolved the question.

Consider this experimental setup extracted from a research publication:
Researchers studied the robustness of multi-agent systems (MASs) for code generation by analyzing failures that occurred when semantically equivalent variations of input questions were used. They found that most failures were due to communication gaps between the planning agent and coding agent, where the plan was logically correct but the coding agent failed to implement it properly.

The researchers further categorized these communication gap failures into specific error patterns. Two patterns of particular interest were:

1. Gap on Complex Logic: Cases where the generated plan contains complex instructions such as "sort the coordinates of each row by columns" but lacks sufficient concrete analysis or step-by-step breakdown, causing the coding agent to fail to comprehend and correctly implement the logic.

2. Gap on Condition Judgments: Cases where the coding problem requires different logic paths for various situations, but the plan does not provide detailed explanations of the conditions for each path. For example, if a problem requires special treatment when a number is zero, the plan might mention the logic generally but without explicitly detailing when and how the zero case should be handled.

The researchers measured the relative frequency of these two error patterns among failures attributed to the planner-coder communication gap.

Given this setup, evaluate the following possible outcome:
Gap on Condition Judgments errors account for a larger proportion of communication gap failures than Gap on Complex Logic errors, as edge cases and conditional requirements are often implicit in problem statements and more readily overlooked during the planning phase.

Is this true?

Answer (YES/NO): YES